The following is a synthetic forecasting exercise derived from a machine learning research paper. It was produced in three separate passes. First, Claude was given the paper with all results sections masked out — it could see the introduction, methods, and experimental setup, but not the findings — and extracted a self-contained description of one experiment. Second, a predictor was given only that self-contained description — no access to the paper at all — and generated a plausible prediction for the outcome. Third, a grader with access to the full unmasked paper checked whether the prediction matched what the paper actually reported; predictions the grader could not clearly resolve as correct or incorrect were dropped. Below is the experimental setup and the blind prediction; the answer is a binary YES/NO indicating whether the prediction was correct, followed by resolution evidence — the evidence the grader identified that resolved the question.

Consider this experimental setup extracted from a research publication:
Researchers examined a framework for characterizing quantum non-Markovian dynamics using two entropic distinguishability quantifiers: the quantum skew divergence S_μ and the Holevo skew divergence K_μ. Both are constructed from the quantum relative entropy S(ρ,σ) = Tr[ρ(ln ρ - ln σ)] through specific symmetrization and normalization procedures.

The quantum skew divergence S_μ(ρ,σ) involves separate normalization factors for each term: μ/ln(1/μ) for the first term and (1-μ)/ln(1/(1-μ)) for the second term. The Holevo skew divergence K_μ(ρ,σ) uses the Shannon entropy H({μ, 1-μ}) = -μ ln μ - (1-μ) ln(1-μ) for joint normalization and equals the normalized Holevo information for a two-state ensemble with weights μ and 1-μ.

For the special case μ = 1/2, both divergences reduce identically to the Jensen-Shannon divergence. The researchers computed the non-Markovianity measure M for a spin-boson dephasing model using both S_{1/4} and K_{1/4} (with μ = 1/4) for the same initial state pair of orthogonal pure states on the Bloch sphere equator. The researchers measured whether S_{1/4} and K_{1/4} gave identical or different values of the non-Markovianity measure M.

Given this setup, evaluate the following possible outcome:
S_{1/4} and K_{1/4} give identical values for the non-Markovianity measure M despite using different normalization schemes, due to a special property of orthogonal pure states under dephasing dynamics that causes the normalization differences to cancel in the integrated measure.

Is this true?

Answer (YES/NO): NO